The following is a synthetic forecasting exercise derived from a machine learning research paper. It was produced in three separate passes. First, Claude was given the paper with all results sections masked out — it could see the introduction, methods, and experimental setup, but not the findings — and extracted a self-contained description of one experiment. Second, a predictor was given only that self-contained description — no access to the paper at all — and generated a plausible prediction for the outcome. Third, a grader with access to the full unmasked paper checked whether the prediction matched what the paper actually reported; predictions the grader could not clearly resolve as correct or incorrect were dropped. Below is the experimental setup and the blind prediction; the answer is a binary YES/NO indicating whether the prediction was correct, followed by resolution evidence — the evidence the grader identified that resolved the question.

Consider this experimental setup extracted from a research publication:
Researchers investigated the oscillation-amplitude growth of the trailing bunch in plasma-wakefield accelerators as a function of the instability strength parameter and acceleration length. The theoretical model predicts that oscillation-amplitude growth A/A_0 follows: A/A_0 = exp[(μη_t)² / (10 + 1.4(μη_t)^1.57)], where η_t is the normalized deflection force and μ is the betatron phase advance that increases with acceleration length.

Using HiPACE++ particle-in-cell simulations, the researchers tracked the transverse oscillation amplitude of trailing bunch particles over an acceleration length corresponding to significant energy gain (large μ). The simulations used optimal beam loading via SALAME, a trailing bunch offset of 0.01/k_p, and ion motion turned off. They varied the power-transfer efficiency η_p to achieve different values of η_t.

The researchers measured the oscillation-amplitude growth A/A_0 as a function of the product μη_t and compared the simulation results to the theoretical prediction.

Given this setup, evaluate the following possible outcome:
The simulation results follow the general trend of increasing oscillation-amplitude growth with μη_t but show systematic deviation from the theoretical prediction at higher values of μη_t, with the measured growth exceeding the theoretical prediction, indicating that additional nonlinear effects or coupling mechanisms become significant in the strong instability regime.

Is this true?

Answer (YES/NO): NO